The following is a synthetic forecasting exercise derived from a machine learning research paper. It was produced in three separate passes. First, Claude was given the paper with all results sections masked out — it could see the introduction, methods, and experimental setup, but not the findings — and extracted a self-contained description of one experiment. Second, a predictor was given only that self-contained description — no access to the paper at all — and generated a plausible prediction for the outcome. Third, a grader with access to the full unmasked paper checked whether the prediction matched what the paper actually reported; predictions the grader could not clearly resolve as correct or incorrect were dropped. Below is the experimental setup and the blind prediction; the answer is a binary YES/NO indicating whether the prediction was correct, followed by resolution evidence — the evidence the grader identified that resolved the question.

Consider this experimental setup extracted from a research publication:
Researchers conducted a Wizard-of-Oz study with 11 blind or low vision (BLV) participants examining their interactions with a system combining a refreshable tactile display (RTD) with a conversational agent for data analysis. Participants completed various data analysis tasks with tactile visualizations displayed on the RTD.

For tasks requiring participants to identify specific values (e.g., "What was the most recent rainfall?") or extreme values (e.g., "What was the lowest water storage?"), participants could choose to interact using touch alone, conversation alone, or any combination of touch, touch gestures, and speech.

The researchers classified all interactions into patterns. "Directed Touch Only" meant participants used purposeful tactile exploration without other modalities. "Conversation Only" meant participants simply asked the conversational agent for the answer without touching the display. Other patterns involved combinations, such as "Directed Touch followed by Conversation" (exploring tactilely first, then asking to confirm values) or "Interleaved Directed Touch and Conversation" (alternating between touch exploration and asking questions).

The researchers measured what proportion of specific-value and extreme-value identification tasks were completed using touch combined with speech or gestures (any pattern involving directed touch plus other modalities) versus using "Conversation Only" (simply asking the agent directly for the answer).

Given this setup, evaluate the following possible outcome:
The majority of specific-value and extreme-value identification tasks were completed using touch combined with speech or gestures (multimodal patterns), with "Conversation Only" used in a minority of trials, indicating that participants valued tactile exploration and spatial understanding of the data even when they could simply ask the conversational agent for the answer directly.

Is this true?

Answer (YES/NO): YES